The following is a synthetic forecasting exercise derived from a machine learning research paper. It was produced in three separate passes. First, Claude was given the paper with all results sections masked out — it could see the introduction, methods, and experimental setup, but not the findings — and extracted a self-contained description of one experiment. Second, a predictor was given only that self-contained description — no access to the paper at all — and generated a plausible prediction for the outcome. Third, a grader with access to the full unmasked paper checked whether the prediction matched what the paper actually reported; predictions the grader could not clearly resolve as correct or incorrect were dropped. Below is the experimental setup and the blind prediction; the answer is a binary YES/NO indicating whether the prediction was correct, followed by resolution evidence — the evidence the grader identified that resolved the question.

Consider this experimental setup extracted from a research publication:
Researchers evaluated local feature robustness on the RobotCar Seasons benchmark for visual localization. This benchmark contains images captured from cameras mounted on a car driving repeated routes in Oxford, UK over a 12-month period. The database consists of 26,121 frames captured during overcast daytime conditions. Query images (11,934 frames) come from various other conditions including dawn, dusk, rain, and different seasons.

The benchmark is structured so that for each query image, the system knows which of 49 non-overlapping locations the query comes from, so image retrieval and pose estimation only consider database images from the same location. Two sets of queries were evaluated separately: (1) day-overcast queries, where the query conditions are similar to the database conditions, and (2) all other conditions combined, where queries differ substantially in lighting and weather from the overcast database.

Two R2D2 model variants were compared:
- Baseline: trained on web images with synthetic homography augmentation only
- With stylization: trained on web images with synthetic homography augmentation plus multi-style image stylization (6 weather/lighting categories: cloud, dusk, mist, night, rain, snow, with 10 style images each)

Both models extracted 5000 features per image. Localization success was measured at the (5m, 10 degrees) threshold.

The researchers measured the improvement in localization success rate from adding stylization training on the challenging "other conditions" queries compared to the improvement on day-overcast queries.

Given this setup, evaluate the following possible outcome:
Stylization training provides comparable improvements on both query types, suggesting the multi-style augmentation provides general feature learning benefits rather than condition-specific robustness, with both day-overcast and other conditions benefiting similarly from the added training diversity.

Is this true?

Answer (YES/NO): NO